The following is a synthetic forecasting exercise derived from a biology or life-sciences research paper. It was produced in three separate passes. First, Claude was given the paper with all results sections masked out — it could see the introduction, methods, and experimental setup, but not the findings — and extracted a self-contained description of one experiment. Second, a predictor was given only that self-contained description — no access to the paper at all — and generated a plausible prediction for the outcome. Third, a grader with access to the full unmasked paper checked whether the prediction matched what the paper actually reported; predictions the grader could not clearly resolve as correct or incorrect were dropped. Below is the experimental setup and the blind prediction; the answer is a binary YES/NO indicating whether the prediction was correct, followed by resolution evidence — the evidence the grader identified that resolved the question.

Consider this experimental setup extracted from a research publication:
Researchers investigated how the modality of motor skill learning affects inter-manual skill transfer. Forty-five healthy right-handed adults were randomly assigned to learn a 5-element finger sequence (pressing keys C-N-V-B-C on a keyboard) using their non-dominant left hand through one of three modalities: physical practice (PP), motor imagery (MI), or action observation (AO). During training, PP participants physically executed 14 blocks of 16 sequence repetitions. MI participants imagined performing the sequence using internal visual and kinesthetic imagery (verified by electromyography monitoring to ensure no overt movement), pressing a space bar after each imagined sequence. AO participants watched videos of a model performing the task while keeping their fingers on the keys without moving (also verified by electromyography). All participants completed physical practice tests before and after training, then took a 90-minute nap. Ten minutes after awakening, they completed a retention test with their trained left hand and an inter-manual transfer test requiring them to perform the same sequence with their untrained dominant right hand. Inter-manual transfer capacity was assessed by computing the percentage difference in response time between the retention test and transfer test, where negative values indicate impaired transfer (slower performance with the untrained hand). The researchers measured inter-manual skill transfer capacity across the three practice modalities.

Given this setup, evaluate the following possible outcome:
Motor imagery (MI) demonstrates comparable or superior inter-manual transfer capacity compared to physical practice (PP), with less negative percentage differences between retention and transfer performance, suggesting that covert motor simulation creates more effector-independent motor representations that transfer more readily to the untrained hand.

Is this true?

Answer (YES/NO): YES